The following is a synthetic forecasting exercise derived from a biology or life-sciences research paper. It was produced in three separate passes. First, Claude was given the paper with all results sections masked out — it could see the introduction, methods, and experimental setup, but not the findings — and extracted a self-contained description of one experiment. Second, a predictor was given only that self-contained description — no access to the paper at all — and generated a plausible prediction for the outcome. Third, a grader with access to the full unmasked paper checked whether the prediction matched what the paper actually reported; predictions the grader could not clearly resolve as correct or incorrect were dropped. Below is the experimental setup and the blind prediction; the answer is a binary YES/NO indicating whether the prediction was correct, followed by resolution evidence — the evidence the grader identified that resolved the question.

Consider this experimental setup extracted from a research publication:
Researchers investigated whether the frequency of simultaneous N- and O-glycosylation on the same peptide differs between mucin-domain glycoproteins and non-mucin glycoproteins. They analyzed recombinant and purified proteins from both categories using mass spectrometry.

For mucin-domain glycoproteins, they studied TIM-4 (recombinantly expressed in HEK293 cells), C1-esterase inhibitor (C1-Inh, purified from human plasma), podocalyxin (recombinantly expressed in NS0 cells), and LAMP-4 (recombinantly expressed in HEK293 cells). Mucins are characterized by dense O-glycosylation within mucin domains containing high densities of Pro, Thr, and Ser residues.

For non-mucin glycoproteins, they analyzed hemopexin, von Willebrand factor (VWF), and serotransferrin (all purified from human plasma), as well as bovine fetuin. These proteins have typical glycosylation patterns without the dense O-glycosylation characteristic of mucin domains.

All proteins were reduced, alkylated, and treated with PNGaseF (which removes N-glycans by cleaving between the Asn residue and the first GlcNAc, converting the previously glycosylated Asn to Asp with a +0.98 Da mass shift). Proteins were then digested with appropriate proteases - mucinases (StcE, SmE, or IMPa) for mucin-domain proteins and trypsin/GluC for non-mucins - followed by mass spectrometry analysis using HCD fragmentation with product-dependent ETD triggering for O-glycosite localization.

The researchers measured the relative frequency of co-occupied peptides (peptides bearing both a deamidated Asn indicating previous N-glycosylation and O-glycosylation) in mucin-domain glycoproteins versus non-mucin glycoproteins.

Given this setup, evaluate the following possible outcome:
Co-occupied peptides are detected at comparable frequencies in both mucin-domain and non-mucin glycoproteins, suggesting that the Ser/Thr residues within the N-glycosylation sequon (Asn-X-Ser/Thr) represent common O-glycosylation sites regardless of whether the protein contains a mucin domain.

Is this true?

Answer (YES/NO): NO